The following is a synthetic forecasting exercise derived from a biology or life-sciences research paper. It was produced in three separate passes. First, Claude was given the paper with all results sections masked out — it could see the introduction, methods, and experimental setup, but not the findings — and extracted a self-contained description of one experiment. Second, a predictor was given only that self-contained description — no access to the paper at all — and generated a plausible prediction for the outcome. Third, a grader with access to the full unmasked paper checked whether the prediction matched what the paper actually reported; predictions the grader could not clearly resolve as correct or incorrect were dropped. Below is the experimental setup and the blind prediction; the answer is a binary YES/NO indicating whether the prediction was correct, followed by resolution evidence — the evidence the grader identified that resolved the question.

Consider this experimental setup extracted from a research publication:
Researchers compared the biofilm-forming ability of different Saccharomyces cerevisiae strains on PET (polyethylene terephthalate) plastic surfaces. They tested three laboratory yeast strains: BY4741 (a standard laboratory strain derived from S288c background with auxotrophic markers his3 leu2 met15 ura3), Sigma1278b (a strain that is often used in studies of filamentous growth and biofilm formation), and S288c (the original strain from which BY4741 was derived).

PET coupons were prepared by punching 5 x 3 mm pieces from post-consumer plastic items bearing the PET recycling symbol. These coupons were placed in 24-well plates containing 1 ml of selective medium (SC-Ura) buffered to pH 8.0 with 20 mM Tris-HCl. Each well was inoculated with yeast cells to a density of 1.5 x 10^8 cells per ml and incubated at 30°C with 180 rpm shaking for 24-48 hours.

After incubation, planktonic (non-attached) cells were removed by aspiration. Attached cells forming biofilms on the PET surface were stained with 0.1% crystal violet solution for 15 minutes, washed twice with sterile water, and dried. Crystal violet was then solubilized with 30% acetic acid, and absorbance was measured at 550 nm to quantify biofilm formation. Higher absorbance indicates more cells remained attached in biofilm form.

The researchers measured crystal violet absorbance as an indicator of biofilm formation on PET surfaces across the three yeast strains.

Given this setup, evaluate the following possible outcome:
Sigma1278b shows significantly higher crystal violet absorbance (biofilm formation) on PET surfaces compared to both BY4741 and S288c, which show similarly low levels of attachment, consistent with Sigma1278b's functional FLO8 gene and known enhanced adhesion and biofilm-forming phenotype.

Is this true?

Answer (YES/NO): NO